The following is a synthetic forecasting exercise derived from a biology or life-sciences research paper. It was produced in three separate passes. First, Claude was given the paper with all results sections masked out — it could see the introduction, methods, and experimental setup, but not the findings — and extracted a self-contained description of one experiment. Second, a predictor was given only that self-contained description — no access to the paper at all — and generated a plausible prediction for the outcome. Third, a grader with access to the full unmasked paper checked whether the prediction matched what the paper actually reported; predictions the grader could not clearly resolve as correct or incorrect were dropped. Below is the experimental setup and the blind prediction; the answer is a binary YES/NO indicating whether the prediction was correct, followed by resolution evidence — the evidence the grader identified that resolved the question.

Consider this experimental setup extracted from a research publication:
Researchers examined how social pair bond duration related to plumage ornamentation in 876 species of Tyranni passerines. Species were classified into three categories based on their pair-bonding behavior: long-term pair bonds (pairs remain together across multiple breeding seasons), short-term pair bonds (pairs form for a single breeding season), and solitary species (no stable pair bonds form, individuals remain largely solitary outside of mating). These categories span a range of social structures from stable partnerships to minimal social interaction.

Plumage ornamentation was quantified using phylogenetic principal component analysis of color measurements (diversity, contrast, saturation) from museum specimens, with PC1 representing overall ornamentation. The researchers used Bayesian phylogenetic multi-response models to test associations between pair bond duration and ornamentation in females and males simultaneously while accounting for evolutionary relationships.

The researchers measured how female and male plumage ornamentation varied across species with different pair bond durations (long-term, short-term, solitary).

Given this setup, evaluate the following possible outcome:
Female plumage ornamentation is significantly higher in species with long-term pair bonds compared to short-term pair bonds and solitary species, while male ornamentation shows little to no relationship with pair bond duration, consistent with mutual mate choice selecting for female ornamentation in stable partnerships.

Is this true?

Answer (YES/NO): NO